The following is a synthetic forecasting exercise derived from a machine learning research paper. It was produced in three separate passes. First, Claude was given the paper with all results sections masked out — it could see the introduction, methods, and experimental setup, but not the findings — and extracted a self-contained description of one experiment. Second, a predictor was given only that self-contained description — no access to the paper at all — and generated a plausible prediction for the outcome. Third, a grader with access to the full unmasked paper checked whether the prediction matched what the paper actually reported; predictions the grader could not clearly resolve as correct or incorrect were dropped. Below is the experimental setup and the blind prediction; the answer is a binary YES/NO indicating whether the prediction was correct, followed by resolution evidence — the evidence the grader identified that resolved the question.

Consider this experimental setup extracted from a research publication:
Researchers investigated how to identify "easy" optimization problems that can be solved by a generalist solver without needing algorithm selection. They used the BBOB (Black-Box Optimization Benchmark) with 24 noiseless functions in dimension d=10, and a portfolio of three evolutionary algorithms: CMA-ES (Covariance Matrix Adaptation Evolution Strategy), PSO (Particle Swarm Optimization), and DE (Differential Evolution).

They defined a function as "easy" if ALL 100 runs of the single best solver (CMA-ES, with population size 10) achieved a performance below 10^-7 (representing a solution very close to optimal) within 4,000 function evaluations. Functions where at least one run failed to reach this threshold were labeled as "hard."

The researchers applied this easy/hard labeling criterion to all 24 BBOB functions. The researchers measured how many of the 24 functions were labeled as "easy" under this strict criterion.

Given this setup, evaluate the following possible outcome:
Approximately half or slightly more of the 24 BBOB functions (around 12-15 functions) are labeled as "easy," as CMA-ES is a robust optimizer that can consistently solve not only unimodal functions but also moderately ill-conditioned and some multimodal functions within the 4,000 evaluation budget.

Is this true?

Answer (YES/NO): NO